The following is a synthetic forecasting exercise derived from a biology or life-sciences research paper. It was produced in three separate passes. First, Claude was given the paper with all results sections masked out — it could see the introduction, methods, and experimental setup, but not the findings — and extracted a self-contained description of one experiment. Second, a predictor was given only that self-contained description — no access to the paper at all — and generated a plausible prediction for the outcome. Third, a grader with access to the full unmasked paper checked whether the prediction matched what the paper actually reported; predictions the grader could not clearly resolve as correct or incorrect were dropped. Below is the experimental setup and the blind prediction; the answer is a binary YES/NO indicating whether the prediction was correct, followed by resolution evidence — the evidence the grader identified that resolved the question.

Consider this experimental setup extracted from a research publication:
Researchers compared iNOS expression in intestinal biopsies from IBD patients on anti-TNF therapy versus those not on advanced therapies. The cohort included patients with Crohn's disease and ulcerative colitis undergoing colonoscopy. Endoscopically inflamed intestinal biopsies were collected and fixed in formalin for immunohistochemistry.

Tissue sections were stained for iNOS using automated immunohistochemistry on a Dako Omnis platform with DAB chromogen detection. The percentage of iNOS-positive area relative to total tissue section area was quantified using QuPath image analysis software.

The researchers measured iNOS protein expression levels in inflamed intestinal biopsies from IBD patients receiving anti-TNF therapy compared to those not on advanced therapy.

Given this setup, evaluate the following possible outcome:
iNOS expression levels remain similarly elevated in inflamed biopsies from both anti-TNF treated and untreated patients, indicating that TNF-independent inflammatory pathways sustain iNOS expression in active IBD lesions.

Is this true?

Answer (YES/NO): YES